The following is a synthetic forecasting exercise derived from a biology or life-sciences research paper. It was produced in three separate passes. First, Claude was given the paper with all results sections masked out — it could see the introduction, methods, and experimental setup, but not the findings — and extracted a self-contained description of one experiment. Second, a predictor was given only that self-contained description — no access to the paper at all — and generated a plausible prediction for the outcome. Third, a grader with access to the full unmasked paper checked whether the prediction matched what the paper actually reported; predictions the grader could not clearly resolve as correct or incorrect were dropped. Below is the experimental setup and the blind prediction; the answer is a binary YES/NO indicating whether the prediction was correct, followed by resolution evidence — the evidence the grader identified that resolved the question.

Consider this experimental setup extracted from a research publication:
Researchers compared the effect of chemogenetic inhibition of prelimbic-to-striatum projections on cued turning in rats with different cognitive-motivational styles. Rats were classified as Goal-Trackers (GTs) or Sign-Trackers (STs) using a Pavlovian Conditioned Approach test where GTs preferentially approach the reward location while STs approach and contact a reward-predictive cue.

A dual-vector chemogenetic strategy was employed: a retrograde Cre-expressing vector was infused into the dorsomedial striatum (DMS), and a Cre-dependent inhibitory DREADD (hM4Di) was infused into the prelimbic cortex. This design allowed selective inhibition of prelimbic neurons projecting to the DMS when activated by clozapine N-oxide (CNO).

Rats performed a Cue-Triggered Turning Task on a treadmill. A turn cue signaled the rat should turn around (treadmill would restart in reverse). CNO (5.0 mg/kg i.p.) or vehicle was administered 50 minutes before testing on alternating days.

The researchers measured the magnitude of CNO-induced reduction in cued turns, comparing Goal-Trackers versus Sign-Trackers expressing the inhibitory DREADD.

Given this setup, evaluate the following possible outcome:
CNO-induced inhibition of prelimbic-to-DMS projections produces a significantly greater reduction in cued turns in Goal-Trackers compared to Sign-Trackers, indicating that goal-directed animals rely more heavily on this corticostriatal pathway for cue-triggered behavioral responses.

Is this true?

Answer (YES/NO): YES